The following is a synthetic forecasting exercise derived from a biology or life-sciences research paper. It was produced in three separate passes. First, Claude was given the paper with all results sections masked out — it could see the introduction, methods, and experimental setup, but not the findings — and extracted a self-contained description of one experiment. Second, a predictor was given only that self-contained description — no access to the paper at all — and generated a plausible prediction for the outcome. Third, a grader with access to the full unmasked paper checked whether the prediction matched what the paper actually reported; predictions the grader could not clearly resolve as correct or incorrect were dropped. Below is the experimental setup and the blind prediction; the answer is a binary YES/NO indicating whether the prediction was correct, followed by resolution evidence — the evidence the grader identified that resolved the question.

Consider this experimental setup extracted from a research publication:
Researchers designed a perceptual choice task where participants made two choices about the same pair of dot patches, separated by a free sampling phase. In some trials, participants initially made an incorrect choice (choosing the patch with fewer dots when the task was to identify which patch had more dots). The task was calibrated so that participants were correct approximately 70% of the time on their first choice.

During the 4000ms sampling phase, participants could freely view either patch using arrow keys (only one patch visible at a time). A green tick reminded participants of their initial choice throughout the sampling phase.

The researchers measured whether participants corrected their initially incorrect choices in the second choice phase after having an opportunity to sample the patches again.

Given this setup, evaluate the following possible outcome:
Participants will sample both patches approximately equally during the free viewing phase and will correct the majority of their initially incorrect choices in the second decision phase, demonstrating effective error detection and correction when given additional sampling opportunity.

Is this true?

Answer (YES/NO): NO